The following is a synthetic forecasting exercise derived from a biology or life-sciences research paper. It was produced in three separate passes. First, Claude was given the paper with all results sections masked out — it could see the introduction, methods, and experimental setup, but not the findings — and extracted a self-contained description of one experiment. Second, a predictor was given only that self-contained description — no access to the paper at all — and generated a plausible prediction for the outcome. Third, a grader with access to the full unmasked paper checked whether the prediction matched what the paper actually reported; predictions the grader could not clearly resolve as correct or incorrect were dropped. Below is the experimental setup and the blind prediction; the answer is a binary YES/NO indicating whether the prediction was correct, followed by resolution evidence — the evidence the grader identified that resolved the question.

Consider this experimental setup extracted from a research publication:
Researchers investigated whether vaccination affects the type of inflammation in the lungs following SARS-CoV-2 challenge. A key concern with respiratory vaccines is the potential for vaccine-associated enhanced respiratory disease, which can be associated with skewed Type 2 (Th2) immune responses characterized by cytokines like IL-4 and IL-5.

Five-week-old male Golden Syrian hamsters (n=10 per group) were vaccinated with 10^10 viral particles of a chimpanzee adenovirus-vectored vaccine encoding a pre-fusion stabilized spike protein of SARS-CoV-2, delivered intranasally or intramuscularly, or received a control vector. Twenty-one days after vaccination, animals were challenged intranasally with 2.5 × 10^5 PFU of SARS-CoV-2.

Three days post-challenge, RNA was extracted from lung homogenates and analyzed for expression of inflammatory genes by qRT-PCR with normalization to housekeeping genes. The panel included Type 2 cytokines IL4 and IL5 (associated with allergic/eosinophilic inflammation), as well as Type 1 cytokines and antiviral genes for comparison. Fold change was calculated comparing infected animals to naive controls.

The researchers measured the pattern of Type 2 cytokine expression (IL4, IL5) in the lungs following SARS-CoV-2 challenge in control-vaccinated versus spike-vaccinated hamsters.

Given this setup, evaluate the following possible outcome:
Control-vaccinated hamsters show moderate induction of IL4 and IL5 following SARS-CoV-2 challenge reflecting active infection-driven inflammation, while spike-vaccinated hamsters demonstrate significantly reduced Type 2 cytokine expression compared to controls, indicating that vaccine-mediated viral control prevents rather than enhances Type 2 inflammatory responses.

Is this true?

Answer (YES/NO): NO